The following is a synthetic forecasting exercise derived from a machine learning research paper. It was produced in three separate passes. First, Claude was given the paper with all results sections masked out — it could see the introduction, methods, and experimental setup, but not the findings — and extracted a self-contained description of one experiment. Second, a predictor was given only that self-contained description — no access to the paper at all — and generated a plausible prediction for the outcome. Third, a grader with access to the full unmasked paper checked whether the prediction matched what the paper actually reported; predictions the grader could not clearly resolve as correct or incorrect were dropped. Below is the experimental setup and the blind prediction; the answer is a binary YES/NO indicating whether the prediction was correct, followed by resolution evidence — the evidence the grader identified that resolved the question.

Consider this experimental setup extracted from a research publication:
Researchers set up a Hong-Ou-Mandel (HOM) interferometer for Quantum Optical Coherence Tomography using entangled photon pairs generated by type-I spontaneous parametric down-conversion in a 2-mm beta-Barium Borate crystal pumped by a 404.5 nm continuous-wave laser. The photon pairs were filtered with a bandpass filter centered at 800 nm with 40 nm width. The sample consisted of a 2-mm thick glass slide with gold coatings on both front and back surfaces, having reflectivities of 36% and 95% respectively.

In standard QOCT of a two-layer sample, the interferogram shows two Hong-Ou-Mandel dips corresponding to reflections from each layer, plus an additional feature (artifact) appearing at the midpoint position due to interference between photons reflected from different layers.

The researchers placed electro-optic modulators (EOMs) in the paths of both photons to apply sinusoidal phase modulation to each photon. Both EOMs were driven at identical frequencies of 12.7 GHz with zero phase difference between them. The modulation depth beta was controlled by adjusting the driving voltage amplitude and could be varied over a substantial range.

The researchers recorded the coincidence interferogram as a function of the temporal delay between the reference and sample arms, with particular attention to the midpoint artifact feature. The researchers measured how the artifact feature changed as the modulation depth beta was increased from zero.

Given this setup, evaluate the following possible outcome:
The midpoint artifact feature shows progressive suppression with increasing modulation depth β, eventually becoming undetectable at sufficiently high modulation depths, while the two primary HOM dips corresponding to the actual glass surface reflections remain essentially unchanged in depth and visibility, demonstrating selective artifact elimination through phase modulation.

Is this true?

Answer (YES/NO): NO